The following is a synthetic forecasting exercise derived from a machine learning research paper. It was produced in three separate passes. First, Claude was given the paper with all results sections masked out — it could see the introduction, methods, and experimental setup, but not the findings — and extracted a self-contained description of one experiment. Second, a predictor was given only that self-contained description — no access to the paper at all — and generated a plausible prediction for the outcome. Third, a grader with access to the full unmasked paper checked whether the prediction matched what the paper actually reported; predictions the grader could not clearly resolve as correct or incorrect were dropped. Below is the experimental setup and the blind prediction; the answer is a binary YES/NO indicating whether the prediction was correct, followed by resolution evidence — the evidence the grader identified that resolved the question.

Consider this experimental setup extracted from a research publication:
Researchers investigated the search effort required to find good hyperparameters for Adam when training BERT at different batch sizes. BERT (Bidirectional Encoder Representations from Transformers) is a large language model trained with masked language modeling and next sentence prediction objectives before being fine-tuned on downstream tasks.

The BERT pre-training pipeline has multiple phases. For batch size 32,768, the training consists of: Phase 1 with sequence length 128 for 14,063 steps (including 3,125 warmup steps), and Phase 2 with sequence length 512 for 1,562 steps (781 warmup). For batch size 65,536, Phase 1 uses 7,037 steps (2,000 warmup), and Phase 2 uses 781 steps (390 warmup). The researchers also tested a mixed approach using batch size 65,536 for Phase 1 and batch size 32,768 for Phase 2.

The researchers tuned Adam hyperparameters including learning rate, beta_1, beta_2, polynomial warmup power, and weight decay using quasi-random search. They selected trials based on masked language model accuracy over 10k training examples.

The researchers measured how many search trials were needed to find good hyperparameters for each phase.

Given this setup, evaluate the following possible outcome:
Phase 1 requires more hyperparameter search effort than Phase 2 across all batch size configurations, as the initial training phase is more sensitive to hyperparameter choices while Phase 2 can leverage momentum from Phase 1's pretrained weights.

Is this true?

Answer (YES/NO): NO